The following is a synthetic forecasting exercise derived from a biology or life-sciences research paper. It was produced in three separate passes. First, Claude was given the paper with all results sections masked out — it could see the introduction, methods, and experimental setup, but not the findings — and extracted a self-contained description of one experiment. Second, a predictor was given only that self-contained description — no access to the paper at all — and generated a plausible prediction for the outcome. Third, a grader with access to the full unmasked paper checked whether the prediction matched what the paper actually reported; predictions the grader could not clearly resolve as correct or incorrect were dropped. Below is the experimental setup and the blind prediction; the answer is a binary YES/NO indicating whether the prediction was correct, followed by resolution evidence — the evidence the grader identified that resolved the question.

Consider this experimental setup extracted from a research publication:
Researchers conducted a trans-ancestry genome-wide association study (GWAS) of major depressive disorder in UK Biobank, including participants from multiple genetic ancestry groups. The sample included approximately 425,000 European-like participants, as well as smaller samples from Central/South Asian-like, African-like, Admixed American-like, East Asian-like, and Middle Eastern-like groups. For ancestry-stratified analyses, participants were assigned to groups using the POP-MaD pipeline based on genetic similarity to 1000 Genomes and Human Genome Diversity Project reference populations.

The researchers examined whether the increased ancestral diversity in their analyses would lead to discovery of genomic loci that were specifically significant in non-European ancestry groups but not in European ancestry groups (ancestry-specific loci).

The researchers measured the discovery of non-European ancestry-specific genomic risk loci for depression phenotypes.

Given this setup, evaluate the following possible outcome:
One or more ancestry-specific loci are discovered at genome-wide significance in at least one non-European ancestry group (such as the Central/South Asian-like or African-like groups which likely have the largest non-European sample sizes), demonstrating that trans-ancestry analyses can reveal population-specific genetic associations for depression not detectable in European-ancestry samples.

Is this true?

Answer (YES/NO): NO